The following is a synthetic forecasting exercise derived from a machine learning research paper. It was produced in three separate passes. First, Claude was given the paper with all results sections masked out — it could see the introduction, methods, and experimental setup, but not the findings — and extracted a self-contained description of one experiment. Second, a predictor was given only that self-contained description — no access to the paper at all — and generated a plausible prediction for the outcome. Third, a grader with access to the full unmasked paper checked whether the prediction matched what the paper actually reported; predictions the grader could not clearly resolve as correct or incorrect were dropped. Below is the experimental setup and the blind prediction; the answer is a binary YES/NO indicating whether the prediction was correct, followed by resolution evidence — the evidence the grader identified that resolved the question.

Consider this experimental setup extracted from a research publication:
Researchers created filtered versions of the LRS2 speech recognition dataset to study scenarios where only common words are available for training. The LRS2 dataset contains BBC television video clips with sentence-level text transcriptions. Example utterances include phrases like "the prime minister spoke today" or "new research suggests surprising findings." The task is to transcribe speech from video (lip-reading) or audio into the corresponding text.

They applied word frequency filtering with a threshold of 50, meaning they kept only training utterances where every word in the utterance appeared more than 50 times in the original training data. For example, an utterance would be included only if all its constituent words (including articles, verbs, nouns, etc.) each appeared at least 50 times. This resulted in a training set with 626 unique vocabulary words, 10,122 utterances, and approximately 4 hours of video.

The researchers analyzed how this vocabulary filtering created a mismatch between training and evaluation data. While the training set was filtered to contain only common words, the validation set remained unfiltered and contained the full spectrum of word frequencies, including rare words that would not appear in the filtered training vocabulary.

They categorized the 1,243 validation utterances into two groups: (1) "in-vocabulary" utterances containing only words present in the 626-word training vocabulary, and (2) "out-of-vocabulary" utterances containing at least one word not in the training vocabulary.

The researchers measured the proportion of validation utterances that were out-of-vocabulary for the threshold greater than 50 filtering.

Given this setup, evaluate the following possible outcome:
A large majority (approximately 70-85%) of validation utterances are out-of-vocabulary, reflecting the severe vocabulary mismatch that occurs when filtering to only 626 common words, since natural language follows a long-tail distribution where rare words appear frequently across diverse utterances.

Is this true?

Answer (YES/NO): NO